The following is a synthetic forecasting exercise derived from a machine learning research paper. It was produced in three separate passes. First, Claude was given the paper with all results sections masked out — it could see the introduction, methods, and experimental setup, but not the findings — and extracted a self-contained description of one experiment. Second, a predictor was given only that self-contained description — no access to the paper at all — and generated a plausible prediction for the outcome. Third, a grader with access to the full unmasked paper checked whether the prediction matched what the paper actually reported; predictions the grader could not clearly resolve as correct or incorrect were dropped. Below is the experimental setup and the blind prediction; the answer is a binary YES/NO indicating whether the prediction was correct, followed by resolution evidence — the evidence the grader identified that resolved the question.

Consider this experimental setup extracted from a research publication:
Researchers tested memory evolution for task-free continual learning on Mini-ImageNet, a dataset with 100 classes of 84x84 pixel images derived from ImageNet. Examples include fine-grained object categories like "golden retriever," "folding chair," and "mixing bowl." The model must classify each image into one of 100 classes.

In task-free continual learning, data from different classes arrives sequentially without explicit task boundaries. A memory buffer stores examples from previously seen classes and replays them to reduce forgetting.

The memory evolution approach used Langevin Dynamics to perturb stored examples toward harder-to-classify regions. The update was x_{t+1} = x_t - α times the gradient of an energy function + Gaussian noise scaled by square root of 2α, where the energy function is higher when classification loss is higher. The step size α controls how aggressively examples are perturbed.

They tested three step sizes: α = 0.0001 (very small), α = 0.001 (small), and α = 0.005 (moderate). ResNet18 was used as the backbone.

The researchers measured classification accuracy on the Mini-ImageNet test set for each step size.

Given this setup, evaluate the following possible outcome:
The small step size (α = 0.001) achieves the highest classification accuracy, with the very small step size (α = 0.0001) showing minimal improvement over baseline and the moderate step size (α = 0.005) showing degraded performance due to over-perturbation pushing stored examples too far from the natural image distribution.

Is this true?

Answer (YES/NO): NO